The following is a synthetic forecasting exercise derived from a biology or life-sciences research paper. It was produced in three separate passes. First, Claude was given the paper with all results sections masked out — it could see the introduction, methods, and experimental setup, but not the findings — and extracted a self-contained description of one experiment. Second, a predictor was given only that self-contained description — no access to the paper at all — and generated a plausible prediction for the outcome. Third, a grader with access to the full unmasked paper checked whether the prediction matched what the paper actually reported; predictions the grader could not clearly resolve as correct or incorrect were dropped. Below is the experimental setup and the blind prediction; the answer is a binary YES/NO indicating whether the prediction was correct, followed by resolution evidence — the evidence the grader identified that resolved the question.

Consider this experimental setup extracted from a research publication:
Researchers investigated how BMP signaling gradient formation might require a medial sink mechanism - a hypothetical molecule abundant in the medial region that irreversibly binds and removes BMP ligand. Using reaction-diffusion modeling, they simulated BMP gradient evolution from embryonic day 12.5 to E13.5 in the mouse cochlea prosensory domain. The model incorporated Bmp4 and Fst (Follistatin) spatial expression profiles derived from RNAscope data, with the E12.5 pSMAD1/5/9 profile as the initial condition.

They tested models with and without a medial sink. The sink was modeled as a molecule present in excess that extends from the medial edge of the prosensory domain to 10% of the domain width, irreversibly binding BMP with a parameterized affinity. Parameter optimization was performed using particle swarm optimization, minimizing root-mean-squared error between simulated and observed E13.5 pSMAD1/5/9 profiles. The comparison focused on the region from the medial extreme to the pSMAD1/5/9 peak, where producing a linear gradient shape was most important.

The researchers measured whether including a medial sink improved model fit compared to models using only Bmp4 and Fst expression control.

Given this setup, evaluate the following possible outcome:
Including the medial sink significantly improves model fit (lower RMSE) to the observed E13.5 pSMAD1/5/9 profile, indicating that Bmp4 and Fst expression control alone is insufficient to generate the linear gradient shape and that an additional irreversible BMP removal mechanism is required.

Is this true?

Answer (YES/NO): YES